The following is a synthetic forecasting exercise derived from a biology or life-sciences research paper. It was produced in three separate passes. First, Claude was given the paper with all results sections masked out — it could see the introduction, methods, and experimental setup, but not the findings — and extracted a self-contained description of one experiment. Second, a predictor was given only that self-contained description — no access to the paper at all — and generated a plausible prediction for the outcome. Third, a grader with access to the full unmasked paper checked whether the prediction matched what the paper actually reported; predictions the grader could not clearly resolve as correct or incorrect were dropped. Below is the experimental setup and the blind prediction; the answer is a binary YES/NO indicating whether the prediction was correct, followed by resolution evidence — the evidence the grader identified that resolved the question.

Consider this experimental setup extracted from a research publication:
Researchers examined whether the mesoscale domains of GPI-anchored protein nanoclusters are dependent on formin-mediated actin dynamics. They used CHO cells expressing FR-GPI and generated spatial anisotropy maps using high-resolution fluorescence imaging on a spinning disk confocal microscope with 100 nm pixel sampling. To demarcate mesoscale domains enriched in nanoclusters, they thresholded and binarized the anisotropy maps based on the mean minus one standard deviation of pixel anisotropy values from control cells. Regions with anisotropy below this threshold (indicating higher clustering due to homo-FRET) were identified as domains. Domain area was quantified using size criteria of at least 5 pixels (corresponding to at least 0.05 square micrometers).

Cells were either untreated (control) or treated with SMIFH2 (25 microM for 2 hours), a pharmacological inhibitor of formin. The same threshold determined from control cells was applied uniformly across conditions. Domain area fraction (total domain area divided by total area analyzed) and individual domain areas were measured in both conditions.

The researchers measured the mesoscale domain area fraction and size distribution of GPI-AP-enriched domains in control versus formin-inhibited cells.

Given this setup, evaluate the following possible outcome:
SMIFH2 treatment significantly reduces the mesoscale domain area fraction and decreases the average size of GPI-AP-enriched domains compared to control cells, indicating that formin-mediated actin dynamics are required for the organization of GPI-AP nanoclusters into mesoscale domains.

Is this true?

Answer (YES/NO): YES